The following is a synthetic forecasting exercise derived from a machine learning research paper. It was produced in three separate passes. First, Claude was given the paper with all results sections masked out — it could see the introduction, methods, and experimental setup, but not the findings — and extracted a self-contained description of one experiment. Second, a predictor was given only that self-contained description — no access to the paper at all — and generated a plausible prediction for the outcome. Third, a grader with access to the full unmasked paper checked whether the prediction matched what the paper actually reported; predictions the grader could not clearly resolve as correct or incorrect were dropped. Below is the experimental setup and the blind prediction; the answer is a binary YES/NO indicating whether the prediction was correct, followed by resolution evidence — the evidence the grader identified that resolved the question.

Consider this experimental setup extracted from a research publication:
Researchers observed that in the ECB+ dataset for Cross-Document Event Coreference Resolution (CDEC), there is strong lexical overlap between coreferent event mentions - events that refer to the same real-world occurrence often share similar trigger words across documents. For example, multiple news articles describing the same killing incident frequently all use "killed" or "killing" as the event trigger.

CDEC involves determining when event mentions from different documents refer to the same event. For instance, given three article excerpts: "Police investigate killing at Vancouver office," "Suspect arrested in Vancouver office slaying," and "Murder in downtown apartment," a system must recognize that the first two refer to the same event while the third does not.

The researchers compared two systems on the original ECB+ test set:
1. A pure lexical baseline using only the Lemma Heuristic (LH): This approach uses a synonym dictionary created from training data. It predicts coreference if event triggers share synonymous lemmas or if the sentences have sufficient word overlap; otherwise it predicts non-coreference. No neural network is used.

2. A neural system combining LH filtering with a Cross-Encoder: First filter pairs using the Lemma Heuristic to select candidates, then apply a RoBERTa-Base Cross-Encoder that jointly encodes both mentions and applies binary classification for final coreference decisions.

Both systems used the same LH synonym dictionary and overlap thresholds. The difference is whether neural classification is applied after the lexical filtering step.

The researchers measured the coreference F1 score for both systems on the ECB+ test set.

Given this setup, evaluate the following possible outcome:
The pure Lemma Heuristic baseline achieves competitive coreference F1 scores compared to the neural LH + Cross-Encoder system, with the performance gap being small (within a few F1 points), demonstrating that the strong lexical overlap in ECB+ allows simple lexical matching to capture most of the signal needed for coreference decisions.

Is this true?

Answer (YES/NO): YES